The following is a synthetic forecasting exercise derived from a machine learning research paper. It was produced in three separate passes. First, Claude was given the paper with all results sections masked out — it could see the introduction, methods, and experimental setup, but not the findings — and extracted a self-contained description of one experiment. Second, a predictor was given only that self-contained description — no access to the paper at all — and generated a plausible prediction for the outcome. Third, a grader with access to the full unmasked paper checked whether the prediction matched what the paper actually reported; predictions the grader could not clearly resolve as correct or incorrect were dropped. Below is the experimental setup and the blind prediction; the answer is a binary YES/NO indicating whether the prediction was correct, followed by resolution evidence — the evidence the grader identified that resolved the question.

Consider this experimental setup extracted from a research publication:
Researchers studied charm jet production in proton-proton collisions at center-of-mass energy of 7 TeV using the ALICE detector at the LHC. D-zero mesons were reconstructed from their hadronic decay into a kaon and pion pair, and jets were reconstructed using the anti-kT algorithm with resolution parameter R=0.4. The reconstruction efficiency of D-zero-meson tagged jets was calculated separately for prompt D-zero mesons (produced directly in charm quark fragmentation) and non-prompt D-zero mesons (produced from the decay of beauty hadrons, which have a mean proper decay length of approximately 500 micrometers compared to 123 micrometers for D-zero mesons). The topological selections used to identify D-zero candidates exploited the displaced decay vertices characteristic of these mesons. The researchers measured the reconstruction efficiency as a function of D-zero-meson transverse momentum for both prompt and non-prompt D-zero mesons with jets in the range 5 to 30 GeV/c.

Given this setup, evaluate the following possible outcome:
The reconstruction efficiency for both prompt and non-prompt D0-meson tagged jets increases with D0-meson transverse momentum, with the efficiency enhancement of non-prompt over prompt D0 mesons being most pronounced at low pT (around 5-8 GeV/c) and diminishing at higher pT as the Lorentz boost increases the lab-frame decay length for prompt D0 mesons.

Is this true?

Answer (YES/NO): NO